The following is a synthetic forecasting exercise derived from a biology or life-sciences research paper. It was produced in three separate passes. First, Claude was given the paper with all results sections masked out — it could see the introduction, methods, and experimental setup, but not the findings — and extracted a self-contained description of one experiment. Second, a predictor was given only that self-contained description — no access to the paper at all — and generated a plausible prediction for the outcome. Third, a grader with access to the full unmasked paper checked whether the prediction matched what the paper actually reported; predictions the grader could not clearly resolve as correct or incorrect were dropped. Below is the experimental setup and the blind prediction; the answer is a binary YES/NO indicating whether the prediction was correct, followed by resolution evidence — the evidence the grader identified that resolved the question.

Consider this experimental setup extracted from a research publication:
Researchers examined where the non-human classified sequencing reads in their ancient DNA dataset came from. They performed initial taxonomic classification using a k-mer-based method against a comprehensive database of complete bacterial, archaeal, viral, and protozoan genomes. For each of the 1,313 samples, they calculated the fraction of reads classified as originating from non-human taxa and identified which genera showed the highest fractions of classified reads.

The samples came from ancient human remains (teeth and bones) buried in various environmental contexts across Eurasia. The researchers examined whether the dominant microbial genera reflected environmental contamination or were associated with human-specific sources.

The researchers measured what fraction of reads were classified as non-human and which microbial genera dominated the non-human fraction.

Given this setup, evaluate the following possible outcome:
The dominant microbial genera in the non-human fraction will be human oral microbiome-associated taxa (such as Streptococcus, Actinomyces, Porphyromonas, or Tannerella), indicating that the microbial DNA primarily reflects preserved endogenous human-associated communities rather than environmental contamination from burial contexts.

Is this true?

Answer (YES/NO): NO